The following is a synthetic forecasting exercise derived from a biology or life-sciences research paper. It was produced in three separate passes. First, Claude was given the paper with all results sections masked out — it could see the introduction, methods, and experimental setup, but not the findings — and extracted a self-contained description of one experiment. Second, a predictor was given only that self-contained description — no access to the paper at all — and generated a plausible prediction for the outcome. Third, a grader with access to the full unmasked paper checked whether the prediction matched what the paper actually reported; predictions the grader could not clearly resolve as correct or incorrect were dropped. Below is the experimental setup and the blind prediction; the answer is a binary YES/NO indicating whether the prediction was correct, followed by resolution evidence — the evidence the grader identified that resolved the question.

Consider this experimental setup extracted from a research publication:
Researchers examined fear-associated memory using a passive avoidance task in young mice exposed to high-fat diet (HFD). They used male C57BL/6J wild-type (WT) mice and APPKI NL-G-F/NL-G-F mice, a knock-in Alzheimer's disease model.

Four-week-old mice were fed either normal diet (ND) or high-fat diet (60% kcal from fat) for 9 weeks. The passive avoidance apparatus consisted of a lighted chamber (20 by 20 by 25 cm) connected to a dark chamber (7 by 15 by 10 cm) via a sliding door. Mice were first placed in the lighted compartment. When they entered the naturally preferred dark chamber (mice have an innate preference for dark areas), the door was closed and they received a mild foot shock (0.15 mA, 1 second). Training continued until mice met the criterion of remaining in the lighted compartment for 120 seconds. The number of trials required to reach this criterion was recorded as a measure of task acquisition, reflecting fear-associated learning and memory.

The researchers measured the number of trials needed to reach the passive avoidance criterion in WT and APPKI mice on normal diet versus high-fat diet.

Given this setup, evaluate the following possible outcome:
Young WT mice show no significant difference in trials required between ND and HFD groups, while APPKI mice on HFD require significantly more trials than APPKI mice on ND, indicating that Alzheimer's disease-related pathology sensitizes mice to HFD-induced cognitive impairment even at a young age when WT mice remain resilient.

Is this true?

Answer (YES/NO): NO